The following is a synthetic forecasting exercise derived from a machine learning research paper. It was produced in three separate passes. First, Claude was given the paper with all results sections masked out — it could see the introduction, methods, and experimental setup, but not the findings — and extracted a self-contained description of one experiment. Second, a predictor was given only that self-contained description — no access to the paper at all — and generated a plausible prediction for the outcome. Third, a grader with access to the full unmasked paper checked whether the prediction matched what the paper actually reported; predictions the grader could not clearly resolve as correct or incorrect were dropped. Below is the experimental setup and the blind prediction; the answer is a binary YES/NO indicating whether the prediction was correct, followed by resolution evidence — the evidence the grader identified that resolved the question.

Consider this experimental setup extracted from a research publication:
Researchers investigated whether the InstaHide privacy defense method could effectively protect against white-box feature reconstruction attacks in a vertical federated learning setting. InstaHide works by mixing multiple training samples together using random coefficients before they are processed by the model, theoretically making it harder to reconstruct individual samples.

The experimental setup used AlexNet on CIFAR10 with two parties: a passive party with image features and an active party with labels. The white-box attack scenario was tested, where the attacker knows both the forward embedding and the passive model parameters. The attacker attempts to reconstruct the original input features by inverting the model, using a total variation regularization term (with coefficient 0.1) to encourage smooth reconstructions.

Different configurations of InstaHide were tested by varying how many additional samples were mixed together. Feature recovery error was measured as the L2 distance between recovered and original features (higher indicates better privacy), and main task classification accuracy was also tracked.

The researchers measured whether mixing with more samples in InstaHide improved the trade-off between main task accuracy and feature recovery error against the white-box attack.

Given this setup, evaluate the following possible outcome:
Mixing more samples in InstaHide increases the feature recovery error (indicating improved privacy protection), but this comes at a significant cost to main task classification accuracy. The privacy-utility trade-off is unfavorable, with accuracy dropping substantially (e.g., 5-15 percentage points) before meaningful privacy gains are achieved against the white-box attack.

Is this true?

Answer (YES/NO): NO